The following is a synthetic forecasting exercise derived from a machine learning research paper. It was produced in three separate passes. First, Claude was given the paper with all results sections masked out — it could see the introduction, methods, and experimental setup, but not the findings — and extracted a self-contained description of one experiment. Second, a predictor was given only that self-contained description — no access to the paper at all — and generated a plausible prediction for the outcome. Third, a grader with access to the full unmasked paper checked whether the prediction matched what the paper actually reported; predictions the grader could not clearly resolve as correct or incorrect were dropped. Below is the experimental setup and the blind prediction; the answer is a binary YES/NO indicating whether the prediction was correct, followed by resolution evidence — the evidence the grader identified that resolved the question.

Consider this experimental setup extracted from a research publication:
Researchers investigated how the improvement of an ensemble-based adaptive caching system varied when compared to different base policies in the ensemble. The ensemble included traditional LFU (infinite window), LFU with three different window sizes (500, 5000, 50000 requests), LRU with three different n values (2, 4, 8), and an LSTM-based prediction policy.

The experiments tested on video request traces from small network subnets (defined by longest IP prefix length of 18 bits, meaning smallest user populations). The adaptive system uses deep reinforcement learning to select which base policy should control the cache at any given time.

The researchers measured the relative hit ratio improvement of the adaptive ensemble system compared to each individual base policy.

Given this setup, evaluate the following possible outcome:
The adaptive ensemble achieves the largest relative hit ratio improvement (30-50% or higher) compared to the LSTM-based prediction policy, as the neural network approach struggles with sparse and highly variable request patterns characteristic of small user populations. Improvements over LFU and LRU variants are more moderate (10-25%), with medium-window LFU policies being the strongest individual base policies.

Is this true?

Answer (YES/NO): NO